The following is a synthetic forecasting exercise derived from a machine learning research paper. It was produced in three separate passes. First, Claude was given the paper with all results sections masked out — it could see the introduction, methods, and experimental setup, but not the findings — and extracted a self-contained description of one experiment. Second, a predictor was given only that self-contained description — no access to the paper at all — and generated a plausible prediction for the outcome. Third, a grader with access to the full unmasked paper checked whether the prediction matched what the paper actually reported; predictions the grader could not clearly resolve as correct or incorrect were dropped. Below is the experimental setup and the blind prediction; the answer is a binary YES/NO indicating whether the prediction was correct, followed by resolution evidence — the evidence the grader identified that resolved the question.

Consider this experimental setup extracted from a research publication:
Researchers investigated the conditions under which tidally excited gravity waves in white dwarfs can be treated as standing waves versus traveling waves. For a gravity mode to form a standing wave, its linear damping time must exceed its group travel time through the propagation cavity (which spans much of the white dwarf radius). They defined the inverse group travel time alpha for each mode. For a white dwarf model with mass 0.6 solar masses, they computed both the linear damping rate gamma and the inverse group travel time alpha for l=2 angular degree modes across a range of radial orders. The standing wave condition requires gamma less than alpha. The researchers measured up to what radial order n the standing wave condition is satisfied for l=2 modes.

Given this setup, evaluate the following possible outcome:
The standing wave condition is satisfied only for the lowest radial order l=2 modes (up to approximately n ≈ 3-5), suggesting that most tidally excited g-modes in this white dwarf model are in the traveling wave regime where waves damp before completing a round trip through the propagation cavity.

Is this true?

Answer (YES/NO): NO